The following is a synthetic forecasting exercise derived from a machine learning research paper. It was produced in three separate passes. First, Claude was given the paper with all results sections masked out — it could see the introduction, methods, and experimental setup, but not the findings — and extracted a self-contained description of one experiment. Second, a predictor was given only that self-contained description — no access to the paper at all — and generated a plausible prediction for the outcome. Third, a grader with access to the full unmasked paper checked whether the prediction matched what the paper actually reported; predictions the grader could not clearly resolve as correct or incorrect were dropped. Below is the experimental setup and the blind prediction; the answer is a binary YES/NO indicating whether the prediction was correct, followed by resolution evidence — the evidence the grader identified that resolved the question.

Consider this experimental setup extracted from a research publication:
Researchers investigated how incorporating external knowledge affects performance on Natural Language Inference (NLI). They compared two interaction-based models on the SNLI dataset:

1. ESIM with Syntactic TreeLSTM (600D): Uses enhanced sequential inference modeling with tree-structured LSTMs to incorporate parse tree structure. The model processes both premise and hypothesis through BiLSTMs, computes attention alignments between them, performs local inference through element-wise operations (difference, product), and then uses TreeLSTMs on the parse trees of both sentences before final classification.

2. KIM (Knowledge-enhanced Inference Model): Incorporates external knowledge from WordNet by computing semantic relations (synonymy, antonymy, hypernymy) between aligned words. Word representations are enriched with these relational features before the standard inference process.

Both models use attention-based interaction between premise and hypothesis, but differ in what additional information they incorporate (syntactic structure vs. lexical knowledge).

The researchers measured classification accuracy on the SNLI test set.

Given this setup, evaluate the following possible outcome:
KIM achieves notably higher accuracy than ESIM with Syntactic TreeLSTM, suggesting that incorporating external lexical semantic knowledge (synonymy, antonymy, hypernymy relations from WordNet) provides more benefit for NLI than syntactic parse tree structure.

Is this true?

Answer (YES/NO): NO